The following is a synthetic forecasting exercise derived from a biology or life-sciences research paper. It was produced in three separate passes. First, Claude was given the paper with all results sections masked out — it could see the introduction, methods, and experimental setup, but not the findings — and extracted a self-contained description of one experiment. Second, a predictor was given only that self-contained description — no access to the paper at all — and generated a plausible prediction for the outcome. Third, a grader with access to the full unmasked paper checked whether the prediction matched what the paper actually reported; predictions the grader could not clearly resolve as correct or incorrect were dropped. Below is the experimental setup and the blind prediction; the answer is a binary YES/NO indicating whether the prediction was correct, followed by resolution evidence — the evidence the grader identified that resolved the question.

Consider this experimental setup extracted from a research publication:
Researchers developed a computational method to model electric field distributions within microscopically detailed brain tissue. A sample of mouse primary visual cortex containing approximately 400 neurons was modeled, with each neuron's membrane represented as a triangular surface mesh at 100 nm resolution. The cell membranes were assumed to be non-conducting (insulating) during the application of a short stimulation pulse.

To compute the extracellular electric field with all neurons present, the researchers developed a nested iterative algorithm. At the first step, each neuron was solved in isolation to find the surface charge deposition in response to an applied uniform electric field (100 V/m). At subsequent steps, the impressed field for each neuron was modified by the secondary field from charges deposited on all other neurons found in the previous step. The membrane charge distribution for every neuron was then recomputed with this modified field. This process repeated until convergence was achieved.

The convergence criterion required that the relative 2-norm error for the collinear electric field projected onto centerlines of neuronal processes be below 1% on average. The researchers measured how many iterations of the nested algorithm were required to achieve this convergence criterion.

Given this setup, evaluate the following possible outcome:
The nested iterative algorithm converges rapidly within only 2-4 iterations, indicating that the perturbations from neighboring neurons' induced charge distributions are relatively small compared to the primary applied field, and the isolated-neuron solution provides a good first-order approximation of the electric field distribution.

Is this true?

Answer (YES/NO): NO